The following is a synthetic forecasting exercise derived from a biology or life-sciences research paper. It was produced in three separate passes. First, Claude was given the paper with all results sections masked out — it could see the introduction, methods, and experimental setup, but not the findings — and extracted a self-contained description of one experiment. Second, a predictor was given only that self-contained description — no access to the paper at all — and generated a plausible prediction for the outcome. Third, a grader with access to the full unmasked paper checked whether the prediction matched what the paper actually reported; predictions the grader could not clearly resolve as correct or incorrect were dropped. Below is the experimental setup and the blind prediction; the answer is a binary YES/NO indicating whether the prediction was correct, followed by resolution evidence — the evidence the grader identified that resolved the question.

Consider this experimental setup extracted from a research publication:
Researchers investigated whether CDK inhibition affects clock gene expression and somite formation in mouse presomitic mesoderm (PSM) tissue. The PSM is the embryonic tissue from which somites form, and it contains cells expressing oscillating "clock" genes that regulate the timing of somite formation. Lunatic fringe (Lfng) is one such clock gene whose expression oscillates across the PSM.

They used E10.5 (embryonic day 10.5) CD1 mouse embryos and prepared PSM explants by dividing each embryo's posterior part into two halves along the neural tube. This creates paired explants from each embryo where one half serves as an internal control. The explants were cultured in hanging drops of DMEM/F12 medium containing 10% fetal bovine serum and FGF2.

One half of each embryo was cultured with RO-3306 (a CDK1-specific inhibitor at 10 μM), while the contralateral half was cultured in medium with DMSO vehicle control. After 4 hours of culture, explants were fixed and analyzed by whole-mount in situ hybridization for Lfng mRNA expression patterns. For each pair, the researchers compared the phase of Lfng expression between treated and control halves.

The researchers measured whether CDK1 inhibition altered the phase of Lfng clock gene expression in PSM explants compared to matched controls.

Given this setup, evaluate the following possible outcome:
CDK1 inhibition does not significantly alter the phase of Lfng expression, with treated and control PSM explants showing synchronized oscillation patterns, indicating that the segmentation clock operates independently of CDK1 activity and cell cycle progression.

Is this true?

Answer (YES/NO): NO